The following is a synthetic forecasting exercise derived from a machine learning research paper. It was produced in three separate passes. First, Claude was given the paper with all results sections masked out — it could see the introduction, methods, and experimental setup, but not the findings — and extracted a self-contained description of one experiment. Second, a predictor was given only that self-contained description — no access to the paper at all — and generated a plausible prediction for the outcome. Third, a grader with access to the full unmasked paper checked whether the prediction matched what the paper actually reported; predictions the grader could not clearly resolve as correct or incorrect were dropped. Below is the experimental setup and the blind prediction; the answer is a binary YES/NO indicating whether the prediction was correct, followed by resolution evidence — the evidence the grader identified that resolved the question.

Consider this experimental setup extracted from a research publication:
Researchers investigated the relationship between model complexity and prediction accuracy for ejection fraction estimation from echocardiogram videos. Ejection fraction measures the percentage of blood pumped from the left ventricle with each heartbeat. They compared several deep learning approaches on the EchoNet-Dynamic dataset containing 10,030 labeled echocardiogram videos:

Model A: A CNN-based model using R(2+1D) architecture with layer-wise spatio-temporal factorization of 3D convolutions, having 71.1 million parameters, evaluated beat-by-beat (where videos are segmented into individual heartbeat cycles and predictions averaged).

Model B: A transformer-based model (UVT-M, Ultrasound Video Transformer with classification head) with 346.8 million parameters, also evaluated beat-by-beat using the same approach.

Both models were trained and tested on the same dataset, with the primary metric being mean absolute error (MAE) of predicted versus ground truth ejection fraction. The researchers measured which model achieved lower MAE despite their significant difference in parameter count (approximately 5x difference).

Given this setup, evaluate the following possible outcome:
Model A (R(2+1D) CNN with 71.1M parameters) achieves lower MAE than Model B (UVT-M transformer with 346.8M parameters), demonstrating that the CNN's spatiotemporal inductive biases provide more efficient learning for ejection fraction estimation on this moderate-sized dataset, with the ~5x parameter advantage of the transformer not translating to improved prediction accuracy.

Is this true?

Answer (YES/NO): YES